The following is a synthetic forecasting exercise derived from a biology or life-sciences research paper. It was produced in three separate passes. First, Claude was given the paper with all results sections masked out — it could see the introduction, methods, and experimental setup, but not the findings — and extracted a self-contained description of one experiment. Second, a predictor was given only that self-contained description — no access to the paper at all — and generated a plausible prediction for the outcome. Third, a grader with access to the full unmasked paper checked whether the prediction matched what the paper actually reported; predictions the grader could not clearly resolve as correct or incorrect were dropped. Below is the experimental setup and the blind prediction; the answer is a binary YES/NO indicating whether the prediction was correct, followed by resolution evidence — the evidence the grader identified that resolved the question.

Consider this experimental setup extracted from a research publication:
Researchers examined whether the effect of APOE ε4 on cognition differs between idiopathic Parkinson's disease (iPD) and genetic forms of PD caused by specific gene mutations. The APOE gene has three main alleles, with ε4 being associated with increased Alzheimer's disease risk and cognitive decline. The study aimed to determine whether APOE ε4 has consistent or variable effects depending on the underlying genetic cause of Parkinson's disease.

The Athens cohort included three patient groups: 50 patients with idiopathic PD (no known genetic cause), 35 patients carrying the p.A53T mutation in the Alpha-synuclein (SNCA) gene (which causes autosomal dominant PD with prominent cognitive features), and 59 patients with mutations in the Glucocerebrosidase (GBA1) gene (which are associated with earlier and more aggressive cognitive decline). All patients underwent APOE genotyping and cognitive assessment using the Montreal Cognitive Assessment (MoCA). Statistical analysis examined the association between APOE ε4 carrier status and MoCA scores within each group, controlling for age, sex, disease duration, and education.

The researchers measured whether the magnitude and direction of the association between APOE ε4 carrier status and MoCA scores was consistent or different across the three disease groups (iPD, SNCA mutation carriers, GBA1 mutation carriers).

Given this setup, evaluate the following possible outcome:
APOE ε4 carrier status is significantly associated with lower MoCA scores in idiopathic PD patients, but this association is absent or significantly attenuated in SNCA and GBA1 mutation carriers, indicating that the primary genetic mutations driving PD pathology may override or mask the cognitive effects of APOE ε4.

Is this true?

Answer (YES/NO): NO